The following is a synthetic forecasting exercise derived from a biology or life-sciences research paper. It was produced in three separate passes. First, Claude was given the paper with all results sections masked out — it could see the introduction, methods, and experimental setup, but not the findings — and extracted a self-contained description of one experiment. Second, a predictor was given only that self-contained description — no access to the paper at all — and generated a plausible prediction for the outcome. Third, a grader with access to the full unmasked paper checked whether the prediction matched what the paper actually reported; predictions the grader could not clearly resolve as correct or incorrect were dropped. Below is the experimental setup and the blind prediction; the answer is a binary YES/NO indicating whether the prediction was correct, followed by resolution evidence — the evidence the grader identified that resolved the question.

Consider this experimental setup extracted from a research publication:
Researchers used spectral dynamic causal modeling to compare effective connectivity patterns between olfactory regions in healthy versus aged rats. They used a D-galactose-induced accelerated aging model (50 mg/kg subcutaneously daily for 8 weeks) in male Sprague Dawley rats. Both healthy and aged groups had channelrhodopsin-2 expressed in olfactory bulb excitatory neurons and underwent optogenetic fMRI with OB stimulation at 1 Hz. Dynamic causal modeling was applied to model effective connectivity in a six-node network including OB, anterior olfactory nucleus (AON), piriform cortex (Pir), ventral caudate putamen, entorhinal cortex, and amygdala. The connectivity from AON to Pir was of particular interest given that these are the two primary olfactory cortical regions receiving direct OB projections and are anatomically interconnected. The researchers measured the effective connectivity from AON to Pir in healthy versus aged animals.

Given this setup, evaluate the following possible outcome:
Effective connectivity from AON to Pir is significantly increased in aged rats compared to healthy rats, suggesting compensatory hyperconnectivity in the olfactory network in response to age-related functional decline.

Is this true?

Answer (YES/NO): NO